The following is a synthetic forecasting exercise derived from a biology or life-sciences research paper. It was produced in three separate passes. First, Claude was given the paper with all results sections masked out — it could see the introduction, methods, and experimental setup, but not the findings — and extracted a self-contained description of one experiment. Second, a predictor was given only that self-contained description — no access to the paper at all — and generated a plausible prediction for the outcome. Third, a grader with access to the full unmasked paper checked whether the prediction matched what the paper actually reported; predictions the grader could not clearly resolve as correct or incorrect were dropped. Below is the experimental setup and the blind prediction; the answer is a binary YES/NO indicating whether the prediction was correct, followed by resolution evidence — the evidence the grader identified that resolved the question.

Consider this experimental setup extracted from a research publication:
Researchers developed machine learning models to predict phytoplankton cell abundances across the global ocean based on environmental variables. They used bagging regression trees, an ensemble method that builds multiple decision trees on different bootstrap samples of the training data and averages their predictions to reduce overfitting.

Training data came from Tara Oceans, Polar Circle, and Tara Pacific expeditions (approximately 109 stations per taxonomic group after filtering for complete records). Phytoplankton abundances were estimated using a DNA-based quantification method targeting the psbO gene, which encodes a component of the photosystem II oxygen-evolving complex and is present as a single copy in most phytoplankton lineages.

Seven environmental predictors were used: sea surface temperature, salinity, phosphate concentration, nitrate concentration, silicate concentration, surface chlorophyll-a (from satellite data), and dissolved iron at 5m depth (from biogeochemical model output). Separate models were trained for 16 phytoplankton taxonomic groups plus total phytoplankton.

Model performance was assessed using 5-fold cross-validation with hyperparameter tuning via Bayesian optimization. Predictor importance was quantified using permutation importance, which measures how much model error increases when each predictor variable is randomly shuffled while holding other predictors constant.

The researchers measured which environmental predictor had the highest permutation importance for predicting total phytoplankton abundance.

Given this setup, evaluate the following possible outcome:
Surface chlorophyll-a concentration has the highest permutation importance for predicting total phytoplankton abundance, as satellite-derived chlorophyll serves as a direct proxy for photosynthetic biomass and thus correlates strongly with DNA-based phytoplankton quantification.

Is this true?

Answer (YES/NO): NO